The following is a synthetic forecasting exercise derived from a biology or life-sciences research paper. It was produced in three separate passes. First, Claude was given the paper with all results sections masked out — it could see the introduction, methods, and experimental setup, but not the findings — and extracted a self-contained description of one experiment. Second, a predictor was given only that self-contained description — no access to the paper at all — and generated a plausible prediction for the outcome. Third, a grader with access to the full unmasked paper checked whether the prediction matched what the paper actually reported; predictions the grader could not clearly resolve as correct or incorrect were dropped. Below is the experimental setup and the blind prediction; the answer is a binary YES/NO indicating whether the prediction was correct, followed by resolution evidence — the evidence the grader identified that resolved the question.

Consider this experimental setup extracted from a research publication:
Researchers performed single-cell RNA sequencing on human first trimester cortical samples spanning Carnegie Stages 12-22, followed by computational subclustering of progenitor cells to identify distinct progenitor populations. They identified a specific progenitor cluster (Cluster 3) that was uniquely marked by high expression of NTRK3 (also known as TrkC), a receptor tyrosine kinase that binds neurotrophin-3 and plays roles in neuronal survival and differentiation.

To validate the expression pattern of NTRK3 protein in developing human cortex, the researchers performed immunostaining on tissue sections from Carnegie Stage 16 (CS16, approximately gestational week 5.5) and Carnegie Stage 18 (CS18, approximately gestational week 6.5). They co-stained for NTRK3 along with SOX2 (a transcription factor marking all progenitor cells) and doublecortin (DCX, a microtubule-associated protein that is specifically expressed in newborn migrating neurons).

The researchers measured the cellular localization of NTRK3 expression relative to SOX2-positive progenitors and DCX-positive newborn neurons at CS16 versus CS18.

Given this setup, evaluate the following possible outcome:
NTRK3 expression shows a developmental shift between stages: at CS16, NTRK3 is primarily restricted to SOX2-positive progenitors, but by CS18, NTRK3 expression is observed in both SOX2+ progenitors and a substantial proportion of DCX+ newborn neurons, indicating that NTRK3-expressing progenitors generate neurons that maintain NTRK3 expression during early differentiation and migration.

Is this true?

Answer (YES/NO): NO